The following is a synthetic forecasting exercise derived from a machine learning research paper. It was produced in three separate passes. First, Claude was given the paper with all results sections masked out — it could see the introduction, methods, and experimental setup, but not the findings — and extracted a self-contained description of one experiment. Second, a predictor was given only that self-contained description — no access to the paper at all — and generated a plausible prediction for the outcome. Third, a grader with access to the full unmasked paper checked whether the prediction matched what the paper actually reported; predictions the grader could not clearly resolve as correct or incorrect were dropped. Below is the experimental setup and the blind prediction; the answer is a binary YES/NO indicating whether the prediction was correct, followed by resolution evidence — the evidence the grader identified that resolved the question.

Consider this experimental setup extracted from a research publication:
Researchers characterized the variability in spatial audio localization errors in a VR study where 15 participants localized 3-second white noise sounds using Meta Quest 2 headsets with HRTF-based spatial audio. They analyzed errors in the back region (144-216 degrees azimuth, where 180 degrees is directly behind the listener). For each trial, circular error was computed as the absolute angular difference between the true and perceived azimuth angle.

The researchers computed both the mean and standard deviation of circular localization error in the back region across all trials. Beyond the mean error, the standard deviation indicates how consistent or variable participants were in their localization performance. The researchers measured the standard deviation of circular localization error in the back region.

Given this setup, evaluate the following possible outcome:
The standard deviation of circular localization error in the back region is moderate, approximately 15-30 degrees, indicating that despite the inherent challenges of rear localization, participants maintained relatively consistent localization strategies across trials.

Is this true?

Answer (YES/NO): NO